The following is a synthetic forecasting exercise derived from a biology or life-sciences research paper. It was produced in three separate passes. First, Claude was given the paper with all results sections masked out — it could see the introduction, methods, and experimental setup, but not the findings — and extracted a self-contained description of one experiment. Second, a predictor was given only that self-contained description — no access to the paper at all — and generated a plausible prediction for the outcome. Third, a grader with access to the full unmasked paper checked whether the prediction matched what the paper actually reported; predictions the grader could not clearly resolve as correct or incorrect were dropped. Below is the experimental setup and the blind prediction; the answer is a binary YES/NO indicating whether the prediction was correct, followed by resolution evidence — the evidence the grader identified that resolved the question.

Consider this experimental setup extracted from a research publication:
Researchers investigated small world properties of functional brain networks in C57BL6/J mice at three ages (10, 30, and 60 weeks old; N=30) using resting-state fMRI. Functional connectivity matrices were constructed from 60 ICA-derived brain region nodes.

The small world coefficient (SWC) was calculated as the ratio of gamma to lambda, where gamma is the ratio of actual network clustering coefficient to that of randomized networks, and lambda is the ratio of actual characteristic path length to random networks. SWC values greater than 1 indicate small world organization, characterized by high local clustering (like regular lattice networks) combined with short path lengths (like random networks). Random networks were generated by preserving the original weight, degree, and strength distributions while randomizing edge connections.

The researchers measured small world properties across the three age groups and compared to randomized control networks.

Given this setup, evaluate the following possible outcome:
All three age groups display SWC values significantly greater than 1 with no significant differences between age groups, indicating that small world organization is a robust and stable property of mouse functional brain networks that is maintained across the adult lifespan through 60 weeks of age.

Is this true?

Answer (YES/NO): NO